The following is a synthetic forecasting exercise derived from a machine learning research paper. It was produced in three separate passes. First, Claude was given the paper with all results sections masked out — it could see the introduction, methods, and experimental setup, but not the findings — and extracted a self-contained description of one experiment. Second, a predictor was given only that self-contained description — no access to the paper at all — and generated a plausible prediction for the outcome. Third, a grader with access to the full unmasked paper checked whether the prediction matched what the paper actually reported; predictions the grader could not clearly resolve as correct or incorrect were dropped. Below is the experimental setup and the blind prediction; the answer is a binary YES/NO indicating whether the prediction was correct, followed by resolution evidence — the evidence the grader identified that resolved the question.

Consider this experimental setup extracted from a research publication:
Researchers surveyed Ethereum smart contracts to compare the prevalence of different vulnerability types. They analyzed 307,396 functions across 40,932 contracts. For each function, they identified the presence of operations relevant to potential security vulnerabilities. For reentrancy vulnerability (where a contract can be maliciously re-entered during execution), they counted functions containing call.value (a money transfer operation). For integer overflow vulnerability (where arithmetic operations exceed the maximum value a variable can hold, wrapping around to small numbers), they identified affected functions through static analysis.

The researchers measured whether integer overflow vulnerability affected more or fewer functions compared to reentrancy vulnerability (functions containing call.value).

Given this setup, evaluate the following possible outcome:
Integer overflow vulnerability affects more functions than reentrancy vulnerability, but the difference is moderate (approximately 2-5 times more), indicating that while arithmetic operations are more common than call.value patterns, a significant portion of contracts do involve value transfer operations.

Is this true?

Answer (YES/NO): NO